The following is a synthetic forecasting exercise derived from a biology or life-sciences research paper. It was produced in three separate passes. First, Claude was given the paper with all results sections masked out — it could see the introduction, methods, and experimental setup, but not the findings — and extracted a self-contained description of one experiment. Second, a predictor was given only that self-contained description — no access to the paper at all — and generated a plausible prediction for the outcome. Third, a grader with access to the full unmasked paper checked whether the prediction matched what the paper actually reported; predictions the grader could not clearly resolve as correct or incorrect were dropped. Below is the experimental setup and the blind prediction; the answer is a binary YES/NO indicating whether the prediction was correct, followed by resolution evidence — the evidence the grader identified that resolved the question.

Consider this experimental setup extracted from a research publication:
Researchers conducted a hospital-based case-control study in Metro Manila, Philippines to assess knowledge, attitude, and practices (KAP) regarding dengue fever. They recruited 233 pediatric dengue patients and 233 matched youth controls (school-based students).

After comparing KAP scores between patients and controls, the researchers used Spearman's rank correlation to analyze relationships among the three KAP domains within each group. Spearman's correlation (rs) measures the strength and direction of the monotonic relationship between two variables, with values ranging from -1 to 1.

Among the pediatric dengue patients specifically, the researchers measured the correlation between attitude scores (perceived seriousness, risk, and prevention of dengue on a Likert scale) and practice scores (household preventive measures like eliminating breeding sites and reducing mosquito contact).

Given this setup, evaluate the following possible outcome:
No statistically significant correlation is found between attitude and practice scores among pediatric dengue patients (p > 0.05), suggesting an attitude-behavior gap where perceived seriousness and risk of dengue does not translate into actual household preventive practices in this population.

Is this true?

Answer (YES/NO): YES